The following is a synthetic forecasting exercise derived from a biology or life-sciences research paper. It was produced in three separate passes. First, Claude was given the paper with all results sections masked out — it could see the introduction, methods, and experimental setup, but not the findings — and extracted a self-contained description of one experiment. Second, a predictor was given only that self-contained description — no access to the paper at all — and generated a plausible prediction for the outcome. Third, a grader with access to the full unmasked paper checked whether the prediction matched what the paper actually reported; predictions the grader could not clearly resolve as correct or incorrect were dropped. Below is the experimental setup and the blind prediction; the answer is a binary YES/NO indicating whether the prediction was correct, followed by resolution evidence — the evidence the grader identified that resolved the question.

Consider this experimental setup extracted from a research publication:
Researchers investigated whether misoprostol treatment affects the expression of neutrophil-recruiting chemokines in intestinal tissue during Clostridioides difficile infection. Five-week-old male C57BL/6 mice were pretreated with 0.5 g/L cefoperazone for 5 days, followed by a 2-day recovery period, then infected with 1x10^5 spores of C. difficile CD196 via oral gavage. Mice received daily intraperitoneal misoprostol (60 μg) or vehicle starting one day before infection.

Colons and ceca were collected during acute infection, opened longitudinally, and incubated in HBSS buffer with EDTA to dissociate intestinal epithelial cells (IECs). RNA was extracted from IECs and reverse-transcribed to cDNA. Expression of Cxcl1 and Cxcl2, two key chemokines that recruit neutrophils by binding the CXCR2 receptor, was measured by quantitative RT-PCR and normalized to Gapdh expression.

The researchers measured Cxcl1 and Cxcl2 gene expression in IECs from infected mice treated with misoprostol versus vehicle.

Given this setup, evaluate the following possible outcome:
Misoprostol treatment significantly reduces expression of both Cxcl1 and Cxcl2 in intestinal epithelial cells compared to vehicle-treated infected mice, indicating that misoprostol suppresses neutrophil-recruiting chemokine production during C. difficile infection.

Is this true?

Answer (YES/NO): NO